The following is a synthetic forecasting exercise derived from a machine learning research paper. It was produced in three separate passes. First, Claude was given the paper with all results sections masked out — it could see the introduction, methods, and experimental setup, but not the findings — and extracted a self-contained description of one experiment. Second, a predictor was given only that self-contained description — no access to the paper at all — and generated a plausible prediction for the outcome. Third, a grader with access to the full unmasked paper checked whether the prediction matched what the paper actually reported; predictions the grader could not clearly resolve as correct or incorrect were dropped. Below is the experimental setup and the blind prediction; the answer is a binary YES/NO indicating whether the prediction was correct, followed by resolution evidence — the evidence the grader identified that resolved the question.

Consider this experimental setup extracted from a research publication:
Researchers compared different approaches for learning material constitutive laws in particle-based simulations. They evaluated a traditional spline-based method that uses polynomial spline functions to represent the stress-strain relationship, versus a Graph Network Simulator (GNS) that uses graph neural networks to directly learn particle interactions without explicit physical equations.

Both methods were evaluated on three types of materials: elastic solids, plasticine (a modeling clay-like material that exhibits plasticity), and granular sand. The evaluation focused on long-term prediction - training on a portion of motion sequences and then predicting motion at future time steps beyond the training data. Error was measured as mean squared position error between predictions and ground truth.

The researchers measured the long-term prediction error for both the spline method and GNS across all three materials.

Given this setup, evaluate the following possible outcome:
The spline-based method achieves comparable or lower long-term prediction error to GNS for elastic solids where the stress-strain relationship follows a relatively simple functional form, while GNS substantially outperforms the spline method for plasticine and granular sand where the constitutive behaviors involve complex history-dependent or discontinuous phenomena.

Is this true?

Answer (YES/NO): NO